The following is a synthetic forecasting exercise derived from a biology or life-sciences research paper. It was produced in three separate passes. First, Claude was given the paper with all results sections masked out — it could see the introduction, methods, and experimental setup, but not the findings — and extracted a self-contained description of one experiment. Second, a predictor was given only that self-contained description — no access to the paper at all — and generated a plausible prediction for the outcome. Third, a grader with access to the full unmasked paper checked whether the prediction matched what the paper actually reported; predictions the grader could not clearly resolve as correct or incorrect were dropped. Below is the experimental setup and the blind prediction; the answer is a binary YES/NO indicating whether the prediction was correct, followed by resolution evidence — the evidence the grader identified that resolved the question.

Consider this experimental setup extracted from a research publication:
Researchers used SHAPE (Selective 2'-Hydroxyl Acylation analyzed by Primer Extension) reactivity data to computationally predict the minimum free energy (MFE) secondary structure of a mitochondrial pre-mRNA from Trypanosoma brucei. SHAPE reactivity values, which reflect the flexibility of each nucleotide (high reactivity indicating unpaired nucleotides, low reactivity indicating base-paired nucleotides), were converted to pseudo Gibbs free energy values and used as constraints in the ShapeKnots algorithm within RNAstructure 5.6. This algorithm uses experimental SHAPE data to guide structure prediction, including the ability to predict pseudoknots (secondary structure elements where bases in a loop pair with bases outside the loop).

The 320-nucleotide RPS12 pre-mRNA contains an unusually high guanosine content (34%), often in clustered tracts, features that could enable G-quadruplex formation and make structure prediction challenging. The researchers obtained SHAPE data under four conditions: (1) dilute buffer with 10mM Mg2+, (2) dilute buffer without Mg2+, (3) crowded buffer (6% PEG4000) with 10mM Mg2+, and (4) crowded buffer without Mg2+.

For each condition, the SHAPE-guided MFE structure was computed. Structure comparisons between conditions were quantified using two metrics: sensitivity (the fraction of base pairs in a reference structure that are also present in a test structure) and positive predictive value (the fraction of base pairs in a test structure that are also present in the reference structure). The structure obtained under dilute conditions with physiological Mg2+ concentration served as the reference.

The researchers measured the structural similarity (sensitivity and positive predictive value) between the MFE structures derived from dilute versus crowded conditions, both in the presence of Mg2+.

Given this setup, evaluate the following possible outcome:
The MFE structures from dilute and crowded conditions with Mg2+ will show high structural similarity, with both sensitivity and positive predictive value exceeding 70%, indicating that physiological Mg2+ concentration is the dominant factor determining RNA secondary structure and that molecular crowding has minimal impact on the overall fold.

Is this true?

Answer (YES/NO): YES